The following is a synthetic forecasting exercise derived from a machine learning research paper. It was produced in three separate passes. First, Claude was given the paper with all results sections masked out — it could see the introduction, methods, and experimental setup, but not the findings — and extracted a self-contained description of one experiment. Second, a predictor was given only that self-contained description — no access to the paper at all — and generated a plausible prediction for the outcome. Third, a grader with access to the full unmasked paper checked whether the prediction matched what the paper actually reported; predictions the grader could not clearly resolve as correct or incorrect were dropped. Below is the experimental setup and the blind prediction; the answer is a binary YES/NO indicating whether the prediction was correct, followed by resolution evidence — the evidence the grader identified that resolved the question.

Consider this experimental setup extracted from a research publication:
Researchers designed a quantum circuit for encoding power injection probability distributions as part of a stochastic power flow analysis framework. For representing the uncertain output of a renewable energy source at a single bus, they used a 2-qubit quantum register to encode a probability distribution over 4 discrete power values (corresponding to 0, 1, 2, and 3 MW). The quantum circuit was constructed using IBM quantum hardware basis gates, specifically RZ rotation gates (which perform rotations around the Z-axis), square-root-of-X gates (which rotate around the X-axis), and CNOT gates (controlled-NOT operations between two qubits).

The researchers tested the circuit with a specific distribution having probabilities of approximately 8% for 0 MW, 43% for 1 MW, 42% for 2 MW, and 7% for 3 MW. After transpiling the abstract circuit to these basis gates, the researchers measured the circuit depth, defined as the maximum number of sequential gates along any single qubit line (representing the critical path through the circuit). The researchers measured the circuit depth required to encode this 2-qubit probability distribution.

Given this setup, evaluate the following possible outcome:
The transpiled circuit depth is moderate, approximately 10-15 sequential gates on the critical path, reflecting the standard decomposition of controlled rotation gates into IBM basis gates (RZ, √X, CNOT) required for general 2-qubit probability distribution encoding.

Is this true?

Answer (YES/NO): NO